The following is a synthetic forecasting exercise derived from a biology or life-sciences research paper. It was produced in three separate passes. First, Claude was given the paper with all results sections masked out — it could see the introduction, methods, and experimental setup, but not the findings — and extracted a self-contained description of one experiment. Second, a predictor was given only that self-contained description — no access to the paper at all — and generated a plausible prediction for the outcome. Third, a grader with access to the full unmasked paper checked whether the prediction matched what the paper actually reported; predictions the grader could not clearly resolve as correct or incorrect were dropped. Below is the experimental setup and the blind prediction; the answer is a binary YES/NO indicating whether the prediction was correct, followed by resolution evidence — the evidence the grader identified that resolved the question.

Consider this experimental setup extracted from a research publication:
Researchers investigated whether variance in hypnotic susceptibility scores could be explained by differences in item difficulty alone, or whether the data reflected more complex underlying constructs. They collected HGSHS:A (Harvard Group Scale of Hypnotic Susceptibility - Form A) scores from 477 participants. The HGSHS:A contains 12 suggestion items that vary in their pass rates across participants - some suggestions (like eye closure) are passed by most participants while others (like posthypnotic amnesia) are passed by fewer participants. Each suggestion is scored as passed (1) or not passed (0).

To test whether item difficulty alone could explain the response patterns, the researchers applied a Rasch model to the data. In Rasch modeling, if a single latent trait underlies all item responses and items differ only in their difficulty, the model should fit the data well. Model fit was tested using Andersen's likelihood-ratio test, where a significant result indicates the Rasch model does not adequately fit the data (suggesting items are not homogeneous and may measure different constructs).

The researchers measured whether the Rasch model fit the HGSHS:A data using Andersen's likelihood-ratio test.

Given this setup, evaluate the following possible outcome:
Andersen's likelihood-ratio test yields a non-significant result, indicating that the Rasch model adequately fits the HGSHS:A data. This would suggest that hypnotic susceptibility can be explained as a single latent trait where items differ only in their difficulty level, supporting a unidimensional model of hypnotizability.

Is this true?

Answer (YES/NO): NO